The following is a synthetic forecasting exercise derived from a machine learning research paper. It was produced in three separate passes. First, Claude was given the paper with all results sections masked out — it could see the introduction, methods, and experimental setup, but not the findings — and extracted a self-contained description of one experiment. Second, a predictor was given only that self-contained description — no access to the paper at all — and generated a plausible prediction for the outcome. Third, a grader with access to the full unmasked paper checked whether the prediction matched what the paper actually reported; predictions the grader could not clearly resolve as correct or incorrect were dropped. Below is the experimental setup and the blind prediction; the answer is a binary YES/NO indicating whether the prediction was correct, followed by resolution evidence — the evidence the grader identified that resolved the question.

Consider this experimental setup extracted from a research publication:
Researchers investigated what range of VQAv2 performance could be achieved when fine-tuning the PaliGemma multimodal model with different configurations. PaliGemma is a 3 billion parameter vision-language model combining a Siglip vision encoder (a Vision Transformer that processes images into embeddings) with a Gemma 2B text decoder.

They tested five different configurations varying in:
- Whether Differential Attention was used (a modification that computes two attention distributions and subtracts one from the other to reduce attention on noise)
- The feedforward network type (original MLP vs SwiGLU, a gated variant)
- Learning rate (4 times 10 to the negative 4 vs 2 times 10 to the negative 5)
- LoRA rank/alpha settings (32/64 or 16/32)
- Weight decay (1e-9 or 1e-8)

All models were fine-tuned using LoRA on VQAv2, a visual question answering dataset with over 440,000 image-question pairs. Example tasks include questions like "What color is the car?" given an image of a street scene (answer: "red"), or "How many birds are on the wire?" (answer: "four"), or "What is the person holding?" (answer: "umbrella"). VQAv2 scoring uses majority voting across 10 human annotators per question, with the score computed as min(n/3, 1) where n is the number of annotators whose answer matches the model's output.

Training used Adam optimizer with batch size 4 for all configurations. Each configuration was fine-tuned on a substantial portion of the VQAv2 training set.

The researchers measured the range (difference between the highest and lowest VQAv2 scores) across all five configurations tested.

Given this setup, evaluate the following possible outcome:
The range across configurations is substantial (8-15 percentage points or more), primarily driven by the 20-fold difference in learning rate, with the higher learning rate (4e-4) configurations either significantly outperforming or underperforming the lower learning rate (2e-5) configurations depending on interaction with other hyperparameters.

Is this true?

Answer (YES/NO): YES